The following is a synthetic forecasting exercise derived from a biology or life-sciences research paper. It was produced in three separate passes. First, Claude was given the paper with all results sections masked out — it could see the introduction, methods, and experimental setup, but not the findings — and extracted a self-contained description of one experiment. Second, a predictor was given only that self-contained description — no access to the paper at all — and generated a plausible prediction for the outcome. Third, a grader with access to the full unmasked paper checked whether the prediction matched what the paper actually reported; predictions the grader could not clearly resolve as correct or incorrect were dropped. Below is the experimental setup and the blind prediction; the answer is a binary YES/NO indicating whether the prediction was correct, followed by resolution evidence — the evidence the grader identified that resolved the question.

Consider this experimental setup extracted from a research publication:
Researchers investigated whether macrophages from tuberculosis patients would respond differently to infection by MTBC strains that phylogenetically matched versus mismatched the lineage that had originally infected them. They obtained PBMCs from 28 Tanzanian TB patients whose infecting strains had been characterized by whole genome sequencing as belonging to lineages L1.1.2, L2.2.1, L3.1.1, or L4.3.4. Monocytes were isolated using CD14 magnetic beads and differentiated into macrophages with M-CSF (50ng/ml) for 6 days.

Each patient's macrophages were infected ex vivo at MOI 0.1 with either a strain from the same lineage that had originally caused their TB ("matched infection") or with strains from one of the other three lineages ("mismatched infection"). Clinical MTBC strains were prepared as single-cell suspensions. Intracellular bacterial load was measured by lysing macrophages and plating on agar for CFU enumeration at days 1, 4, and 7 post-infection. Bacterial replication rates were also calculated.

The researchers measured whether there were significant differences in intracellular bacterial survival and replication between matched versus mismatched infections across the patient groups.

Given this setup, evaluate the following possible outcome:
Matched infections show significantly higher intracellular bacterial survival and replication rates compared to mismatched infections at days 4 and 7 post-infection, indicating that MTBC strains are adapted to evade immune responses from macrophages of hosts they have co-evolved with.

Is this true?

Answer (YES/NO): NO